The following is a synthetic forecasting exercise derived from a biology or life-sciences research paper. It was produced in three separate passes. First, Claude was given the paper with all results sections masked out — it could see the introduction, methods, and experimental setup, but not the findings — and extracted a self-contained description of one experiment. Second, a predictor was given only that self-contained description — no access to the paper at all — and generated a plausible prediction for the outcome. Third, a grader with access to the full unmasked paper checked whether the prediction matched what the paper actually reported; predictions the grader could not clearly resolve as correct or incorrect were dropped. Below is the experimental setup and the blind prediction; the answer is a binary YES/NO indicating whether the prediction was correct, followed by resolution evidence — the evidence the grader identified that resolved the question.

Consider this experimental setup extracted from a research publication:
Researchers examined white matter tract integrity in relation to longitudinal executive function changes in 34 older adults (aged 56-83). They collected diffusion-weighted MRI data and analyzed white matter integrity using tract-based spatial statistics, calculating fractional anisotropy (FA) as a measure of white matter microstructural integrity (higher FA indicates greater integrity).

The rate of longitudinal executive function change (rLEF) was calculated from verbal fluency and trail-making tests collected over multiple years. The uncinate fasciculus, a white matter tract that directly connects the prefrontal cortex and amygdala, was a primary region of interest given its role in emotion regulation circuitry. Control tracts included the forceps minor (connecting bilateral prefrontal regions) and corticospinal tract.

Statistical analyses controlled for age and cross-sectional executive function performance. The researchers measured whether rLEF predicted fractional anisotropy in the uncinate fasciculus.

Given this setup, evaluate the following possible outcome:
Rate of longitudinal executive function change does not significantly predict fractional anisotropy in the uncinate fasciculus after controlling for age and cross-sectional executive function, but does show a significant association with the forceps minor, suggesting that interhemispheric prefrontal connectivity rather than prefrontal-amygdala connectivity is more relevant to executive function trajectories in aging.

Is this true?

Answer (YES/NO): NO